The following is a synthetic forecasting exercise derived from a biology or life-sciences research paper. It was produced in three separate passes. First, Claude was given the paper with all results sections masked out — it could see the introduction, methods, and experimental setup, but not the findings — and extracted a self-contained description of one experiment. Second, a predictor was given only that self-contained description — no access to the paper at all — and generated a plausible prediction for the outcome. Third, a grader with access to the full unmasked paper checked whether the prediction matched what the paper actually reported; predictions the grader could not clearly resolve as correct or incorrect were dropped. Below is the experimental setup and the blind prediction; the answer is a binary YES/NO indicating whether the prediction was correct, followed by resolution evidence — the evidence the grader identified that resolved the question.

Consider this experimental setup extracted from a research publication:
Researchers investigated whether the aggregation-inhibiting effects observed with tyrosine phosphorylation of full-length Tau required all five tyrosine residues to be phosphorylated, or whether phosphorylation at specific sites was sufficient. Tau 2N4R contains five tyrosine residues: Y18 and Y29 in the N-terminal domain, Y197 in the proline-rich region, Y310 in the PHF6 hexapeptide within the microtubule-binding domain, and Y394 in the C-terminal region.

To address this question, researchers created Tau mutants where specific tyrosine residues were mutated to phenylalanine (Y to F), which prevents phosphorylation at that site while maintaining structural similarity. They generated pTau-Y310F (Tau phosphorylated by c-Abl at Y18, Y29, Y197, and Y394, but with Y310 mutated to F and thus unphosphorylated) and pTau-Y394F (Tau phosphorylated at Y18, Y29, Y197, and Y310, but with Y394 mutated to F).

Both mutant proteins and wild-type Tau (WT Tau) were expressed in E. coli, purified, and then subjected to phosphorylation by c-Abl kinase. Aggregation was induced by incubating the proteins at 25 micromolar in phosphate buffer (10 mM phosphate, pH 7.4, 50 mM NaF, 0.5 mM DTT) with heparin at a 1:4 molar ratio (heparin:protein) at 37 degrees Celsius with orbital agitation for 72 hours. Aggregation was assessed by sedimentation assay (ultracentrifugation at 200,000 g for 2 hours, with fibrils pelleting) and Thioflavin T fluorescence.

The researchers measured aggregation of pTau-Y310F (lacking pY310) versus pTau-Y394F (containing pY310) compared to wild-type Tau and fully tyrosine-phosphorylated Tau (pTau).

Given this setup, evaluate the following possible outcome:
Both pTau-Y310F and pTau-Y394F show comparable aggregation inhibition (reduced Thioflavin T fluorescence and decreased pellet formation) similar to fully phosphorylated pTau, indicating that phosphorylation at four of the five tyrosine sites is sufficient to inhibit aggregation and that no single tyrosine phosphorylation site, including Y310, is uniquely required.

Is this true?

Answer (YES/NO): NO